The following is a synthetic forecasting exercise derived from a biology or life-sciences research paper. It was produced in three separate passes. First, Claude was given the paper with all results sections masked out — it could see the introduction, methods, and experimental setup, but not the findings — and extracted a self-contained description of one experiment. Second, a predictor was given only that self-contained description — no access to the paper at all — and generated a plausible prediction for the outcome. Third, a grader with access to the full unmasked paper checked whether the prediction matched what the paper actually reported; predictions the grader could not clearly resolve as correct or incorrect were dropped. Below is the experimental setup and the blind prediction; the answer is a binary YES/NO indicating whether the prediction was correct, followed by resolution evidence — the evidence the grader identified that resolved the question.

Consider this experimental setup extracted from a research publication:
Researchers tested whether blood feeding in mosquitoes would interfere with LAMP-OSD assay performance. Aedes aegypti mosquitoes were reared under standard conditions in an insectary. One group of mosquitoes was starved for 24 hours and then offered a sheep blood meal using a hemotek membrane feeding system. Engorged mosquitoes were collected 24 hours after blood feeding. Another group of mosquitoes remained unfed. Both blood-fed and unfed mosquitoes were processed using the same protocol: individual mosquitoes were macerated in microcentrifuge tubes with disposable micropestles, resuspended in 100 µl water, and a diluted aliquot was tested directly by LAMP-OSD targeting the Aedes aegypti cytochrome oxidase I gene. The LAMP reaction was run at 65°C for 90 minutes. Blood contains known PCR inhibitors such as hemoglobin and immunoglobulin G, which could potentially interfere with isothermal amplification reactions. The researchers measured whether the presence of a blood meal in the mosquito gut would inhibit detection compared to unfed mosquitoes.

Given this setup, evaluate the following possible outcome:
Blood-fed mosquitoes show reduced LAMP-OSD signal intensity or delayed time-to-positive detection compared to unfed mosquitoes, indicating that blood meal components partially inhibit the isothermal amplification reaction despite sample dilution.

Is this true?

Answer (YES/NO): NO